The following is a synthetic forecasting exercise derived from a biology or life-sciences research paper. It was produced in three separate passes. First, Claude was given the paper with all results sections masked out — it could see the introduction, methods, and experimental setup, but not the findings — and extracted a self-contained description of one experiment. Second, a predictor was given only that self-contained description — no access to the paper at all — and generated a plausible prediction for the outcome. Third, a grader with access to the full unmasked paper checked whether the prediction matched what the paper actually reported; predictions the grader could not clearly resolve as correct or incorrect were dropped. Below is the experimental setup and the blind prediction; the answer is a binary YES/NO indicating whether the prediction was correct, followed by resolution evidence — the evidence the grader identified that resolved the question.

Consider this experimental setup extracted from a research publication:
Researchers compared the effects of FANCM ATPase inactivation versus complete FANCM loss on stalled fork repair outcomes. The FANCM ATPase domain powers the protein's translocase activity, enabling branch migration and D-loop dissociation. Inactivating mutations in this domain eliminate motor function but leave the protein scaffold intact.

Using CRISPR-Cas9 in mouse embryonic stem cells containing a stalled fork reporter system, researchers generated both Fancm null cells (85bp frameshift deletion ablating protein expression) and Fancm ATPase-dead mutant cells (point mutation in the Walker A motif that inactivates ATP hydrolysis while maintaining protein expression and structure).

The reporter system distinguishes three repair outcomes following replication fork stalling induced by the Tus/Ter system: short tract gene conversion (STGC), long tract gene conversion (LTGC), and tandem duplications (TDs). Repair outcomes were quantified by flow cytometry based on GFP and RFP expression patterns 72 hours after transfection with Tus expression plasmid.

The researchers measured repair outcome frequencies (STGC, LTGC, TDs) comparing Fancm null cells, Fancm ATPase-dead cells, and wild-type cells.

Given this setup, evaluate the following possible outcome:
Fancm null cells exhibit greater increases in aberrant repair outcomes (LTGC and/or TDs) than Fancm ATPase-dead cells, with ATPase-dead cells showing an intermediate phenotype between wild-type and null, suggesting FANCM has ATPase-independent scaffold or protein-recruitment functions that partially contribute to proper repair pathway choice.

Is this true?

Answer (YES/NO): NO